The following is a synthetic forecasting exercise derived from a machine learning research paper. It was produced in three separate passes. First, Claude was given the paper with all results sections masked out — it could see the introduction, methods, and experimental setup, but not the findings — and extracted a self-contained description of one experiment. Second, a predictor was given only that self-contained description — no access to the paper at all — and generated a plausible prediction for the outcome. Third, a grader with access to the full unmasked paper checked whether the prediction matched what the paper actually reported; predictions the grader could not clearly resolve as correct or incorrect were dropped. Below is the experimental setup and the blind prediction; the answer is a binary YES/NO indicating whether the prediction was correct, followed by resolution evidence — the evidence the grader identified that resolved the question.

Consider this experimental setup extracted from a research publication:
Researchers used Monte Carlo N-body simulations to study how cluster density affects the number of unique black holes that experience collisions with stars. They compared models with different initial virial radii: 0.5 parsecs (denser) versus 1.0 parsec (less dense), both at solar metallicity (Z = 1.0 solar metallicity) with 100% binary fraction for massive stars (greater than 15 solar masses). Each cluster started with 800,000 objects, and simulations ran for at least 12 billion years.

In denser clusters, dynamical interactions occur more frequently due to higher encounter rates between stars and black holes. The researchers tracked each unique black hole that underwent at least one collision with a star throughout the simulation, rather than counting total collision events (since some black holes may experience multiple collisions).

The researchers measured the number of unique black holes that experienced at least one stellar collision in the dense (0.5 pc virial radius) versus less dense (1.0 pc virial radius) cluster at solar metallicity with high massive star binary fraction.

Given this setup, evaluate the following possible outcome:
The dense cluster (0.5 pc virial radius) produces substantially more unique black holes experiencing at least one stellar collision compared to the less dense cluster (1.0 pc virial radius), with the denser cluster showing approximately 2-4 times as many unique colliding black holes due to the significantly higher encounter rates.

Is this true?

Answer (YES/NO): YES